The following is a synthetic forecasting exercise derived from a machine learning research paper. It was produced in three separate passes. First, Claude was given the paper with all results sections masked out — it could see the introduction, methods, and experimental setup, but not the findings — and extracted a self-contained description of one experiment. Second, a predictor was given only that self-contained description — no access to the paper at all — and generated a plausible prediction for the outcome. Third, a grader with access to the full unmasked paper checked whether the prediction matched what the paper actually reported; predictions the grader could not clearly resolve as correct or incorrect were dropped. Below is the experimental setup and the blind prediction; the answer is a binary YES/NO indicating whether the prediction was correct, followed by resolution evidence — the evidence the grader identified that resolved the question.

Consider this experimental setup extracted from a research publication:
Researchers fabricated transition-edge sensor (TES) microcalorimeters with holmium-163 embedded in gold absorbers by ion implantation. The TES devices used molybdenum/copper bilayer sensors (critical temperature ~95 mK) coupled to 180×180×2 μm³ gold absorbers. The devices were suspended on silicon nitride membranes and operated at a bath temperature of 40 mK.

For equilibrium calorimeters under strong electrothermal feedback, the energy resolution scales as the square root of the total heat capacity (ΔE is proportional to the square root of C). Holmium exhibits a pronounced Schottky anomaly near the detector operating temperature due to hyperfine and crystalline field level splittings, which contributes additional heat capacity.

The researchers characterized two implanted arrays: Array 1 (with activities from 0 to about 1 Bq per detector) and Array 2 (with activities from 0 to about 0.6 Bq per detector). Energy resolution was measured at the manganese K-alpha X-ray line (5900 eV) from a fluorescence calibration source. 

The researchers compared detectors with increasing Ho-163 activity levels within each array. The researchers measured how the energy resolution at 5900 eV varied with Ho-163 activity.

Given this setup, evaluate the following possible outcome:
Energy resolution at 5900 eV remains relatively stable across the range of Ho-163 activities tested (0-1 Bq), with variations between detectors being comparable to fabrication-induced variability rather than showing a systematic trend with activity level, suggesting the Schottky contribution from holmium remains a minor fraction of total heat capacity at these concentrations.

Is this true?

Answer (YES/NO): NO